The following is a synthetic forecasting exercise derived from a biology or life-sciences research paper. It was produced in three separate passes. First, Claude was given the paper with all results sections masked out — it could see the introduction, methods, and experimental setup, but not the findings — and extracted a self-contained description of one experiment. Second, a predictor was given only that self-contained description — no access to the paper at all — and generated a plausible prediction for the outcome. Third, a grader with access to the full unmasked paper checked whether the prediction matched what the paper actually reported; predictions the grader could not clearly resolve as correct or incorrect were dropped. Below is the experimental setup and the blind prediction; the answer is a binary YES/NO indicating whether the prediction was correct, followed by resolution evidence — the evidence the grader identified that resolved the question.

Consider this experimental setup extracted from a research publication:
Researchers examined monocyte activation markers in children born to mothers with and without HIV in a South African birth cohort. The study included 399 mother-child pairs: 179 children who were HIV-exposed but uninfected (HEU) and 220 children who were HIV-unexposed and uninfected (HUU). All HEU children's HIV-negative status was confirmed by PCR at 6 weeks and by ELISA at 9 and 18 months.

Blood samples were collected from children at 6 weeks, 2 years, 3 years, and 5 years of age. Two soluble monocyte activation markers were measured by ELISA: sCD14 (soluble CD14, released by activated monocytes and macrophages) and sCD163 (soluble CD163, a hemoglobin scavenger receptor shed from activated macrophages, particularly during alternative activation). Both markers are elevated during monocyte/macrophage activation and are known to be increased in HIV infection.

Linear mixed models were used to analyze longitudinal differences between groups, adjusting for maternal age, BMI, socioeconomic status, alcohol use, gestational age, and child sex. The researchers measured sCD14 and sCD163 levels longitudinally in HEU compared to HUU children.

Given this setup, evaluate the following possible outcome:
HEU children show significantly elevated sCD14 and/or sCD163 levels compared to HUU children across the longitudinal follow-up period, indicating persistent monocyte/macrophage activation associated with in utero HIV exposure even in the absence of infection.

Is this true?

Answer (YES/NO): YES